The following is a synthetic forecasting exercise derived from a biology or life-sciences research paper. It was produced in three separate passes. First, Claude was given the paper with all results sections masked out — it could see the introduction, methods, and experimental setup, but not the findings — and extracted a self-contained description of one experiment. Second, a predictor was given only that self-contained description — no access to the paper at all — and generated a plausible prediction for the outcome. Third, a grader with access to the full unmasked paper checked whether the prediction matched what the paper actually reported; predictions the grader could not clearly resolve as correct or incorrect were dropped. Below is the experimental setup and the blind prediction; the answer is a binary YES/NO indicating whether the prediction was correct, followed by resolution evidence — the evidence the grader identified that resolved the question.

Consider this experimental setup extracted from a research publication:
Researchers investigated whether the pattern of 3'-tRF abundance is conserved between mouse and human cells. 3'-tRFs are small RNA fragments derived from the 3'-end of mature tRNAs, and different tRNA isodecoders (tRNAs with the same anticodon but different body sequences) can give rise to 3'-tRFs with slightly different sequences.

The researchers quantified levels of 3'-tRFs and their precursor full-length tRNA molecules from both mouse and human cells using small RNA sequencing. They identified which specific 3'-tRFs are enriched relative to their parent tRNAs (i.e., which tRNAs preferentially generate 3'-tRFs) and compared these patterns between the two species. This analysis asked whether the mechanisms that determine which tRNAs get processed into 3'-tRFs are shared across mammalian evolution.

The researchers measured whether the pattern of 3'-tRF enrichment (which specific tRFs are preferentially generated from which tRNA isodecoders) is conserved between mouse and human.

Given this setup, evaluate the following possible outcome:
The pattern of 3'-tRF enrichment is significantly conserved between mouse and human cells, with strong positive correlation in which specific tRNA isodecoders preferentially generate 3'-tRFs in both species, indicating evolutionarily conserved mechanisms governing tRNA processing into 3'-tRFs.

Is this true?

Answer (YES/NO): YES